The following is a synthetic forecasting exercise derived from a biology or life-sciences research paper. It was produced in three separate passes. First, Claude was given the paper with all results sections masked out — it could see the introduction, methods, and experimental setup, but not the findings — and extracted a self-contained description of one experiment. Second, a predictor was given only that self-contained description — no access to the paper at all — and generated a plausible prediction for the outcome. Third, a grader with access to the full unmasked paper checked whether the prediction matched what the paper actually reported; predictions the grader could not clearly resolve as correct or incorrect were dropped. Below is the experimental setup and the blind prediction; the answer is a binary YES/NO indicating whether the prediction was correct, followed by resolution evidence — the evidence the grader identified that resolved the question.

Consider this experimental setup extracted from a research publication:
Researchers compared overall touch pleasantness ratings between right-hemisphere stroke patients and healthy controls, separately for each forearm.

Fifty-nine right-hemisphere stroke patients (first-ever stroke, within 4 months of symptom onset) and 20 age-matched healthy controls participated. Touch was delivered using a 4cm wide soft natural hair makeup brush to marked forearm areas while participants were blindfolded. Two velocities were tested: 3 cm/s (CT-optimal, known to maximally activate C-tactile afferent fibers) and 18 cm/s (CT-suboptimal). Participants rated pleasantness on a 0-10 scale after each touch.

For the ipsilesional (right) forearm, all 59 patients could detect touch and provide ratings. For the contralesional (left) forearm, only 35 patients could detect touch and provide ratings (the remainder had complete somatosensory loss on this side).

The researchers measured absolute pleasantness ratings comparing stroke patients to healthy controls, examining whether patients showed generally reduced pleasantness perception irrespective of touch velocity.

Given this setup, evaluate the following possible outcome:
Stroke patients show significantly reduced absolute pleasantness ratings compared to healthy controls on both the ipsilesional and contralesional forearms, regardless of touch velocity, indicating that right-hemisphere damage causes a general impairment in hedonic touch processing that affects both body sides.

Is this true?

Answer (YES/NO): YES